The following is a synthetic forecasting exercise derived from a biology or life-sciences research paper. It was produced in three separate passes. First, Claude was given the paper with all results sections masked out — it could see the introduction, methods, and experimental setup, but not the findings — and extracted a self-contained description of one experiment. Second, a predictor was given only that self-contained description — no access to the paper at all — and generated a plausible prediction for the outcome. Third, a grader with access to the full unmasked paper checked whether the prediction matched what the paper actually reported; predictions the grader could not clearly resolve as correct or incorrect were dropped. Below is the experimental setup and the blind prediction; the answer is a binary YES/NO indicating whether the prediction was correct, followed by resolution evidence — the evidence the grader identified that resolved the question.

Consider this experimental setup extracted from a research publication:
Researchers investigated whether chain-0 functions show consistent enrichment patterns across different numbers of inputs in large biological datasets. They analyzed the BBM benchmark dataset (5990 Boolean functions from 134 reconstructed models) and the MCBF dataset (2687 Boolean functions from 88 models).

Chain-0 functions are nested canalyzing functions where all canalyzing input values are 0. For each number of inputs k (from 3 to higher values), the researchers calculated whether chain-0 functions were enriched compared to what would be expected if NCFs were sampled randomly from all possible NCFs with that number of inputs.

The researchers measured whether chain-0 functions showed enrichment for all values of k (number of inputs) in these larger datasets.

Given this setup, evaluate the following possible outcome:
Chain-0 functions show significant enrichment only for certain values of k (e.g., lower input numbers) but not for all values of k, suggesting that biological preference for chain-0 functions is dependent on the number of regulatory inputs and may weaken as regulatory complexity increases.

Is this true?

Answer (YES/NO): NO